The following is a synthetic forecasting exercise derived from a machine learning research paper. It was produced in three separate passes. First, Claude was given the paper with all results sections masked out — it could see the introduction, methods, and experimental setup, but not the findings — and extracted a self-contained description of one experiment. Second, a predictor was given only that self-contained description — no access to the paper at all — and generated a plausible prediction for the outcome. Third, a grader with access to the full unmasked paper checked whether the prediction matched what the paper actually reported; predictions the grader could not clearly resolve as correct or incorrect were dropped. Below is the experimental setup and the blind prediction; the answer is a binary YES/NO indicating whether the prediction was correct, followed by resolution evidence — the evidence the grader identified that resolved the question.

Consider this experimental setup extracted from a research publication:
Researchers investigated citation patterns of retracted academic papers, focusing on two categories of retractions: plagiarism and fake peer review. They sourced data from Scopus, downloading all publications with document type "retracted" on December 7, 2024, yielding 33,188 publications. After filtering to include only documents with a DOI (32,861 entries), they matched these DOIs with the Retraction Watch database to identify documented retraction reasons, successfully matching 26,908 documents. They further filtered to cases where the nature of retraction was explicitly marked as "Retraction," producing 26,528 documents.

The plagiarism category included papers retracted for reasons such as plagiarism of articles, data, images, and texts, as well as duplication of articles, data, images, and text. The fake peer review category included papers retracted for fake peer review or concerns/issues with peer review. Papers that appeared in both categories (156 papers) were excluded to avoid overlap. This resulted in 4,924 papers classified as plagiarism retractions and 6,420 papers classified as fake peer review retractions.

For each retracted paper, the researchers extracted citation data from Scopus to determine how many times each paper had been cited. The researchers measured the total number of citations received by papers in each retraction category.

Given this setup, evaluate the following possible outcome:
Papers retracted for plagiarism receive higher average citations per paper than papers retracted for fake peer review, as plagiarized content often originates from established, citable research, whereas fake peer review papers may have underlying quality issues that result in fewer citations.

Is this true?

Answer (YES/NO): YES